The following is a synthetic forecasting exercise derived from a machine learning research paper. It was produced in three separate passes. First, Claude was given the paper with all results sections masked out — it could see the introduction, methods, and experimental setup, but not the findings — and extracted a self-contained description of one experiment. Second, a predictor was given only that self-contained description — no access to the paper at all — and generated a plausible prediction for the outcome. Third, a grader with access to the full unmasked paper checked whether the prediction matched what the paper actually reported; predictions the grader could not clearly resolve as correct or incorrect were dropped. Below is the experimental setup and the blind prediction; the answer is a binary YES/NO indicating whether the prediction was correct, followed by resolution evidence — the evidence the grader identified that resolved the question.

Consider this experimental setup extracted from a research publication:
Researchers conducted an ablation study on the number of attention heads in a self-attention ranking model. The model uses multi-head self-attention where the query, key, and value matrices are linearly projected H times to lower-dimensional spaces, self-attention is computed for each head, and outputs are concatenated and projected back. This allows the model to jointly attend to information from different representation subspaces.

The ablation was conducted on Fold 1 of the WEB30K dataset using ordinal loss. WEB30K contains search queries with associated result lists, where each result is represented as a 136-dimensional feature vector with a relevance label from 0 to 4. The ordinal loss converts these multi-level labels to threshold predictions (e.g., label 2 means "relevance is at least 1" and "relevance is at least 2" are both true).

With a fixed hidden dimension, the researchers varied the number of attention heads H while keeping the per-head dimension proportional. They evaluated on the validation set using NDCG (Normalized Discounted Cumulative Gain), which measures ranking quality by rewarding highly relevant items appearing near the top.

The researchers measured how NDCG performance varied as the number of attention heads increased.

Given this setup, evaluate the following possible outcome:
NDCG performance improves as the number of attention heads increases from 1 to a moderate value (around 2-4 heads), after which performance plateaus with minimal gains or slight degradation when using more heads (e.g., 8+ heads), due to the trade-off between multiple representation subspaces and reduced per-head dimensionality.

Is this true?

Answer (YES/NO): NO